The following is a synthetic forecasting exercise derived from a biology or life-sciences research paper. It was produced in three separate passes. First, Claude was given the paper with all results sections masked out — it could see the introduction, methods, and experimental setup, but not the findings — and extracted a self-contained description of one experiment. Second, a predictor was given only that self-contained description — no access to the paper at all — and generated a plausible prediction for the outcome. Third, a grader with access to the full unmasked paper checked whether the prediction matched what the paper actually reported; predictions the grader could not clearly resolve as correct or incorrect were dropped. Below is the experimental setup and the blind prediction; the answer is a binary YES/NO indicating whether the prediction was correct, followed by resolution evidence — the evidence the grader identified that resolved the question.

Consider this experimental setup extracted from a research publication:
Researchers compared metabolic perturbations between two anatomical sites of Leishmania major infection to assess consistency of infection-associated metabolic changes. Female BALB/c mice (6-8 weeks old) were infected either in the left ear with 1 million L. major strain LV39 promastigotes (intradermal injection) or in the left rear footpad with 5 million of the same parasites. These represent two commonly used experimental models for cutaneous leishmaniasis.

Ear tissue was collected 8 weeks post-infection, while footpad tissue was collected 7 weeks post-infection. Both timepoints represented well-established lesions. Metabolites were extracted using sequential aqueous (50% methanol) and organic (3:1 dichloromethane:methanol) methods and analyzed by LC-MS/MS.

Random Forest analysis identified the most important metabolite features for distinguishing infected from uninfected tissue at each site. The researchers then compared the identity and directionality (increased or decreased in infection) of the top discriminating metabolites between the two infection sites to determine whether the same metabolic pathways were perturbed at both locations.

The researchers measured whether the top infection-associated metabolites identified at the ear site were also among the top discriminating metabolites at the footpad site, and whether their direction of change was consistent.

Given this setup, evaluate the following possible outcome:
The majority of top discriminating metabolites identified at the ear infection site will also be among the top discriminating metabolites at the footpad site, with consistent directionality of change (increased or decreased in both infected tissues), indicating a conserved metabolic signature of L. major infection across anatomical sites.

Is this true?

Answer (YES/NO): NO